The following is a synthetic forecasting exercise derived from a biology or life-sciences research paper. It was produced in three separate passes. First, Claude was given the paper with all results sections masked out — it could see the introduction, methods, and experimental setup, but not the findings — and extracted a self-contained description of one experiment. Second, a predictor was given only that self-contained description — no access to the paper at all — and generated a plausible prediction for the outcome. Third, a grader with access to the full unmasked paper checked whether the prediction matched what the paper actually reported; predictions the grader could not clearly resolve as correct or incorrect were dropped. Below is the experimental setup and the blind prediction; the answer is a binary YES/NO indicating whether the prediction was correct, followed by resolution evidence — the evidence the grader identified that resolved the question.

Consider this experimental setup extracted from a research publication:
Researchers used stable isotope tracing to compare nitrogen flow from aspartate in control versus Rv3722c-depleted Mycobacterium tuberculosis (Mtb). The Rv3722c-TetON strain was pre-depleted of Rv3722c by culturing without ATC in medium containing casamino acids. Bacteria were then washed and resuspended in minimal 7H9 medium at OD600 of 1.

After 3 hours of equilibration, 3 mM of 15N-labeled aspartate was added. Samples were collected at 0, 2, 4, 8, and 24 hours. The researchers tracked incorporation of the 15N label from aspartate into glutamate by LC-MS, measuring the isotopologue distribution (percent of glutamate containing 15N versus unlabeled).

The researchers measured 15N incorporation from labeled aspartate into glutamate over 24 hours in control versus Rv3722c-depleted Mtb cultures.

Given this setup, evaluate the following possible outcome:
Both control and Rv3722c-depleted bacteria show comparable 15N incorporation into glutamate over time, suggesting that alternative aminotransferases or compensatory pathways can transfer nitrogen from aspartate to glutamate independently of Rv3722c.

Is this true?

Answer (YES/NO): NO